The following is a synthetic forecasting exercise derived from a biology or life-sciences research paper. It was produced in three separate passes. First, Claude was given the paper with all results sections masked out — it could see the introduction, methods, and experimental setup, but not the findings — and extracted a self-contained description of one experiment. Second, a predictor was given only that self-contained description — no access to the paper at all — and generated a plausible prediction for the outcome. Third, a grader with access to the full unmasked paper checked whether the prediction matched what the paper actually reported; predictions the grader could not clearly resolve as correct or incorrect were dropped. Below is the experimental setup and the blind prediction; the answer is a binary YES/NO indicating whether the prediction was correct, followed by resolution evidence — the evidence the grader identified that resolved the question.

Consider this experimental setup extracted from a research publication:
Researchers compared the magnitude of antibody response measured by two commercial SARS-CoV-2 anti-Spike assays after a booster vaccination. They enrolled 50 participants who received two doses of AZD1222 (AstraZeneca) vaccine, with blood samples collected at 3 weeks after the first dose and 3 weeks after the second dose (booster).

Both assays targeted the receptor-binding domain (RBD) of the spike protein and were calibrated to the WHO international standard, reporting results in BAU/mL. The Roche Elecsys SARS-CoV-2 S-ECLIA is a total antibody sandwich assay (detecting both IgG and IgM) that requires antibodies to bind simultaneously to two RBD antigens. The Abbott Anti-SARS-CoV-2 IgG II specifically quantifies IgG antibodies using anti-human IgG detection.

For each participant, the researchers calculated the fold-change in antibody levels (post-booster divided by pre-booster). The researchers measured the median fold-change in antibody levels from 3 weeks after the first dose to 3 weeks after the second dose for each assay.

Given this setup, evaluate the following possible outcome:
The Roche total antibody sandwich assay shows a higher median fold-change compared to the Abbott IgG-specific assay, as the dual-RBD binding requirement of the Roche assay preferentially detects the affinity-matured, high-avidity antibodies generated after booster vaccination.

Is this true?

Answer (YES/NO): YES